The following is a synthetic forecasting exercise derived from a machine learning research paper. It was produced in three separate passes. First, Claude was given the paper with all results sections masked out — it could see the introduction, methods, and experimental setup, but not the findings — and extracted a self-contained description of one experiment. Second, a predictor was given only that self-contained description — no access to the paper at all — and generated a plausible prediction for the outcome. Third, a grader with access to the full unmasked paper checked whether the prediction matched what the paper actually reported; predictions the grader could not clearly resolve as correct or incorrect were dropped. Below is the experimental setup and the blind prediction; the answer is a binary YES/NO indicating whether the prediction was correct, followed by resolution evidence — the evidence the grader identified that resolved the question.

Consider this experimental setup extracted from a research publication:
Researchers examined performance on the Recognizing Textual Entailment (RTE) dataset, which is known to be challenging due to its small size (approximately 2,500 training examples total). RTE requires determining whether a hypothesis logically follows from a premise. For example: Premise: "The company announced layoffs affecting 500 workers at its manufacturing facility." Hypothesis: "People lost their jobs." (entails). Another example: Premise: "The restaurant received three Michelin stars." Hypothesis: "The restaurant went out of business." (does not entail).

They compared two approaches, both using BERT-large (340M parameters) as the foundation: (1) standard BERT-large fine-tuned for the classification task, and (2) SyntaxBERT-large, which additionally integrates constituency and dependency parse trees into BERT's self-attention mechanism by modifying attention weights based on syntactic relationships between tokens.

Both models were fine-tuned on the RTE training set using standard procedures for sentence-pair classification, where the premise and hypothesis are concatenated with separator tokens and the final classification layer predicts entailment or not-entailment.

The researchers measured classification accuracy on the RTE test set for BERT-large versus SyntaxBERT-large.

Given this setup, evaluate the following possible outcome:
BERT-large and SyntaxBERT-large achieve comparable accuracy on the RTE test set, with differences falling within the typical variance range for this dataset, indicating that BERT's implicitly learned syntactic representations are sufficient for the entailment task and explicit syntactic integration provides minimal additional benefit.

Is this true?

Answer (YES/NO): NO